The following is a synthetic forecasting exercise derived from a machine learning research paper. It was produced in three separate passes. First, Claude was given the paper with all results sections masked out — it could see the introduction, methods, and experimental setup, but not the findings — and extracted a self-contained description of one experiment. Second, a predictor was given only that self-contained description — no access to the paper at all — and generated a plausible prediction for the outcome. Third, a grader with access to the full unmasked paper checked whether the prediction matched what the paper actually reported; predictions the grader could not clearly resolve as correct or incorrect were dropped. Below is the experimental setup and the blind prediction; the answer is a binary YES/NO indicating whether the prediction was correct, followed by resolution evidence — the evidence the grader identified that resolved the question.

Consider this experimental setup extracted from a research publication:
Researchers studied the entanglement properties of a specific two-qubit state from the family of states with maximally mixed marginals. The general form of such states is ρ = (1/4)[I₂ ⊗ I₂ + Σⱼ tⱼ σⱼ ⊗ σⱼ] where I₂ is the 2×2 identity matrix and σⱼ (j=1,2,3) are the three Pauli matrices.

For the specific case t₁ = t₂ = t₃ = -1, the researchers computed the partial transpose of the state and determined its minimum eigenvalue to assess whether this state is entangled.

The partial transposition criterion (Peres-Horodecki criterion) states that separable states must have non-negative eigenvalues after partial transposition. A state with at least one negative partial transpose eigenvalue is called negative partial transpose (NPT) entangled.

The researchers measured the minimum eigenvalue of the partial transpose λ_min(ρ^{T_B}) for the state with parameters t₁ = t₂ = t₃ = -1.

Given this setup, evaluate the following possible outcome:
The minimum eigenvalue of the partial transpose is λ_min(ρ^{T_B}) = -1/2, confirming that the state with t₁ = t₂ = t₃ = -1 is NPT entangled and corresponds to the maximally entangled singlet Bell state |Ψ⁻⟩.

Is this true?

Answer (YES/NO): YES